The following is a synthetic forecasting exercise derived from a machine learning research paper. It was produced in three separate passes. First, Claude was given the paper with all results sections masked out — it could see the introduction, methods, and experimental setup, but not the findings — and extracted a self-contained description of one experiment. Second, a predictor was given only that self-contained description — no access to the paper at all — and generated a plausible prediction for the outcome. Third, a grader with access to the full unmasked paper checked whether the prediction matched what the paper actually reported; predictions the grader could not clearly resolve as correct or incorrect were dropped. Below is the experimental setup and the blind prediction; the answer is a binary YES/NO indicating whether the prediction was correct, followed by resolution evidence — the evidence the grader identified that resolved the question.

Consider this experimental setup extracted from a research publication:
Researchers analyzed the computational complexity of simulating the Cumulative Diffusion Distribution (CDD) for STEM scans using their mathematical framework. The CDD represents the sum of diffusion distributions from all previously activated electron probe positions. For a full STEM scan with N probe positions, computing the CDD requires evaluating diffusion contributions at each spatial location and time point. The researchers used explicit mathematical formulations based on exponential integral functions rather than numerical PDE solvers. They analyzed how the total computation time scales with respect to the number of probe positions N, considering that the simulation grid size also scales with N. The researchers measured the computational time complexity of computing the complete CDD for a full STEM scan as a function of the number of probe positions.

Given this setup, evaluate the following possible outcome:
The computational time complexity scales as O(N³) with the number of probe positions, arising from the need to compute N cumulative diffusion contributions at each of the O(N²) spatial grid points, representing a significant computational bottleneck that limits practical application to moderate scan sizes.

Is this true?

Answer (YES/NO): NO